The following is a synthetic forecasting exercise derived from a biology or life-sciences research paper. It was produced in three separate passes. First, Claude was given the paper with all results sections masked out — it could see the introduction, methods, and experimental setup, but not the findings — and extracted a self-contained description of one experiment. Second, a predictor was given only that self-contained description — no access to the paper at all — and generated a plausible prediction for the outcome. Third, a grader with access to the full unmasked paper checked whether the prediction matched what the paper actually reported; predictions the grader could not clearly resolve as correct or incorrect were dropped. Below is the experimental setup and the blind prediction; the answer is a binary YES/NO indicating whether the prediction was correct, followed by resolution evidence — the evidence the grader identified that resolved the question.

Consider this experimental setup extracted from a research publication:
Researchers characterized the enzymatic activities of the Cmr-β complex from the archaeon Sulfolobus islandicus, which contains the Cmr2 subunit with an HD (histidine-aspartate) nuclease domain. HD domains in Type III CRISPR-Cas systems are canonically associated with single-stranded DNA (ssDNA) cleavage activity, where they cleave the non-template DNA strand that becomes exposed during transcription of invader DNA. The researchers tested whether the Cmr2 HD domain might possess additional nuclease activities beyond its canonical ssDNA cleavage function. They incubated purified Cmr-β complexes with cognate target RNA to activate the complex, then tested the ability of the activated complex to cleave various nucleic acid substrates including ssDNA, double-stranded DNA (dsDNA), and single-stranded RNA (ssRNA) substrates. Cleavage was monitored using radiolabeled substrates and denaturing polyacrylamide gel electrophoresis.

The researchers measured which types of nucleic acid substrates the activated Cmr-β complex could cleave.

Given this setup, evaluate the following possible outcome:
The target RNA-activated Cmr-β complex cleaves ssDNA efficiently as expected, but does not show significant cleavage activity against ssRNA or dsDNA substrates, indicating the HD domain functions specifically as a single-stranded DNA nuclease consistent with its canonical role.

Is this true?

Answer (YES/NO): NO